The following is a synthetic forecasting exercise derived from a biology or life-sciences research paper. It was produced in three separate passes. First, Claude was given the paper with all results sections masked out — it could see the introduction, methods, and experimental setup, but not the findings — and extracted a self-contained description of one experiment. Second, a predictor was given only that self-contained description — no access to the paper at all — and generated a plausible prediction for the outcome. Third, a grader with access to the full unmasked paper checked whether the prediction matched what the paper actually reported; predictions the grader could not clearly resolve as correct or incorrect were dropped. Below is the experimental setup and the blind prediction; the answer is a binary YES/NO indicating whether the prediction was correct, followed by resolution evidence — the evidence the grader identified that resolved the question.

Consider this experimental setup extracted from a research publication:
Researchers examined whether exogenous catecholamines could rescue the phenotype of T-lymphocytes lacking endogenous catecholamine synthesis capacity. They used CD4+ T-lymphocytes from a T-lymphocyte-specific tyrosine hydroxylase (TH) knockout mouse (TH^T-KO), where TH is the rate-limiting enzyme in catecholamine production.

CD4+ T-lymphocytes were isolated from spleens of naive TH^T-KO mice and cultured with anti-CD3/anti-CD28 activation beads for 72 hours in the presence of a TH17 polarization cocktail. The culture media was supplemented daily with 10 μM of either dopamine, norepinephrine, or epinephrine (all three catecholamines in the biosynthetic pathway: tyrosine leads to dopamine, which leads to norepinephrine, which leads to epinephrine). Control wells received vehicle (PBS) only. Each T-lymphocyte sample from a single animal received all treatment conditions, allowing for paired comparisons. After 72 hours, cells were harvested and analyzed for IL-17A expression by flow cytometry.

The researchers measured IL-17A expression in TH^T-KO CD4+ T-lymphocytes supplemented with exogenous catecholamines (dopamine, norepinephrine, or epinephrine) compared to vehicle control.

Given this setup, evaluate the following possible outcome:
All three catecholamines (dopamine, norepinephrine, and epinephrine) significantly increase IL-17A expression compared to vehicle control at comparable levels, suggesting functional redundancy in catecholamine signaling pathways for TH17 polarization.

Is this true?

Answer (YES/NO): NO